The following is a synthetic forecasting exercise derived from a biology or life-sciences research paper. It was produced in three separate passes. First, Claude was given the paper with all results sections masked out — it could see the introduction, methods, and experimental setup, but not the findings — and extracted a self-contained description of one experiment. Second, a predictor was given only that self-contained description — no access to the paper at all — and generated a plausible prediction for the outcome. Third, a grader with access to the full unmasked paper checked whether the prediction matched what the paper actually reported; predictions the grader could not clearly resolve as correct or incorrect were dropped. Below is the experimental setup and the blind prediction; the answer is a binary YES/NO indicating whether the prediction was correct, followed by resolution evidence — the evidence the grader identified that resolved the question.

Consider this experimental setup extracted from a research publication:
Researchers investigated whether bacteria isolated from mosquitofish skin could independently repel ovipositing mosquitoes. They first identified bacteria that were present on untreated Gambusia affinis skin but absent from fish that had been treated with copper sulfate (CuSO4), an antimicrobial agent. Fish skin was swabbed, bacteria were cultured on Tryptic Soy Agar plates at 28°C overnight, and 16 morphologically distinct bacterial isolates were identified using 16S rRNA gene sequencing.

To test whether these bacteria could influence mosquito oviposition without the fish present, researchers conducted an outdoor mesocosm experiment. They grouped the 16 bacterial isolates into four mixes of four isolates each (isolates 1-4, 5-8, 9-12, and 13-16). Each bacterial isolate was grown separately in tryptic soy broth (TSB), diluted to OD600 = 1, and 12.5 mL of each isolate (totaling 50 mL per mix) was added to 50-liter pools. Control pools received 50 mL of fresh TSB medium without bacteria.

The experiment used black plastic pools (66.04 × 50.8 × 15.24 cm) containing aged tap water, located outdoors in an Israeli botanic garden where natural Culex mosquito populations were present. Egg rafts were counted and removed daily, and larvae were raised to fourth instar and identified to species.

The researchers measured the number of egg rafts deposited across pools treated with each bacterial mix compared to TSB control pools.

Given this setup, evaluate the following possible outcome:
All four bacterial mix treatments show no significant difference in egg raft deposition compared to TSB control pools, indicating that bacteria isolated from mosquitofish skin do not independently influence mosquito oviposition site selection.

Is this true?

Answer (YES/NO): NO